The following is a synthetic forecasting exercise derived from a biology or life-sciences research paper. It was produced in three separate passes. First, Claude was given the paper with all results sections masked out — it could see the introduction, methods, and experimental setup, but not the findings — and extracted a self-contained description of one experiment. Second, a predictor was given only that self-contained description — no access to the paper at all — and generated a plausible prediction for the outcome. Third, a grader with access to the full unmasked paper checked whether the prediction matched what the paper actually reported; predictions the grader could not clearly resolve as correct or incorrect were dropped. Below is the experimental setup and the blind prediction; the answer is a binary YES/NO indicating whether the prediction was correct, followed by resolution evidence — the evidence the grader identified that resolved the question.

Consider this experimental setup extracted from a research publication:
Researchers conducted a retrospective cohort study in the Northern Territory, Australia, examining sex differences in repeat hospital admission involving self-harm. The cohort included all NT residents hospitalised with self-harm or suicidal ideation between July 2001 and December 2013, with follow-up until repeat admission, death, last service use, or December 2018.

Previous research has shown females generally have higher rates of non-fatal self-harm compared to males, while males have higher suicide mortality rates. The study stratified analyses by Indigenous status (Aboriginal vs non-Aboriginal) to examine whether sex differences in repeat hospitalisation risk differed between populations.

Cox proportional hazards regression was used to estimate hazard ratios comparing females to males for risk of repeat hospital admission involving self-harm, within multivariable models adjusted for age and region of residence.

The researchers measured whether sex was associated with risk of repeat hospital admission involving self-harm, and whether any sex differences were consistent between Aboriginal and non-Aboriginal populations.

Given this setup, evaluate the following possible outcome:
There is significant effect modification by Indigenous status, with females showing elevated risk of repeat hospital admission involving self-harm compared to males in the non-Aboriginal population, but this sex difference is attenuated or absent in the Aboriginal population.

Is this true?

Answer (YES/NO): NO